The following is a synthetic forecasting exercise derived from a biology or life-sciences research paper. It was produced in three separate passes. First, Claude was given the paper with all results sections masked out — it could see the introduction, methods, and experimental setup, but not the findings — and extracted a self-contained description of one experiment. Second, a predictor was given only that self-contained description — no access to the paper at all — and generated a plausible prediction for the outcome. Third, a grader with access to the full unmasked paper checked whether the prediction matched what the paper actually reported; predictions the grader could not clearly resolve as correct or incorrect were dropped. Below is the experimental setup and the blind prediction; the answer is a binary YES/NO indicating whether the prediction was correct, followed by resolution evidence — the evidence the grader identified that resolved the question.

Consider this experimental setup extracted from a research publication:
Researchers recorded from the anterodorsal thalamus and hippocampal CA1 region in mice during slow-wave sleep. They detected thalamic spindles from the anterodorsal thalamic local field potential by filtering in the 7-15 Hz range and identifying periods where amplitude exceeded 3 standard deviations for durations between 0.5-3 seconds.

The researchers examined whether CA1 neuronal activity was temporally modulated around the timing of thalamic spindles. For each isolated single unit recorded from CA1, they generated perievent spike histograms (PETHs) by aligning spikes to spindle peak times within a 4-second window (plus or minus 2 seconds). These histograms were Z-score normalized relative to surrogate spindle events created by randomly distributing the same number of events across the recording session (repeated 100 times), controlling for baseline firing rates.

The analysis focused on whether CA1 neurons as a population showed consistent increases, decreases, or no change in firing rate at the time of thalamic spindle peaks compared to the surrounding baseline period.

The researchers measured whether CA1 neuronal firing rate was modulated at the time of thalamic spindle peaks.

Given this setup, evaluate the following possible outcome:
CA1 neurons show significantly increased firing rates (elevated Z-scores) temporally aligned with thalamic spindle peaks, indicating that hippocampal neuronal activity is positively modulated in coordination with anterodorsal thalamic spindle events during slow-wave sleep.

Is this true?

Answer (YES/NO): YES